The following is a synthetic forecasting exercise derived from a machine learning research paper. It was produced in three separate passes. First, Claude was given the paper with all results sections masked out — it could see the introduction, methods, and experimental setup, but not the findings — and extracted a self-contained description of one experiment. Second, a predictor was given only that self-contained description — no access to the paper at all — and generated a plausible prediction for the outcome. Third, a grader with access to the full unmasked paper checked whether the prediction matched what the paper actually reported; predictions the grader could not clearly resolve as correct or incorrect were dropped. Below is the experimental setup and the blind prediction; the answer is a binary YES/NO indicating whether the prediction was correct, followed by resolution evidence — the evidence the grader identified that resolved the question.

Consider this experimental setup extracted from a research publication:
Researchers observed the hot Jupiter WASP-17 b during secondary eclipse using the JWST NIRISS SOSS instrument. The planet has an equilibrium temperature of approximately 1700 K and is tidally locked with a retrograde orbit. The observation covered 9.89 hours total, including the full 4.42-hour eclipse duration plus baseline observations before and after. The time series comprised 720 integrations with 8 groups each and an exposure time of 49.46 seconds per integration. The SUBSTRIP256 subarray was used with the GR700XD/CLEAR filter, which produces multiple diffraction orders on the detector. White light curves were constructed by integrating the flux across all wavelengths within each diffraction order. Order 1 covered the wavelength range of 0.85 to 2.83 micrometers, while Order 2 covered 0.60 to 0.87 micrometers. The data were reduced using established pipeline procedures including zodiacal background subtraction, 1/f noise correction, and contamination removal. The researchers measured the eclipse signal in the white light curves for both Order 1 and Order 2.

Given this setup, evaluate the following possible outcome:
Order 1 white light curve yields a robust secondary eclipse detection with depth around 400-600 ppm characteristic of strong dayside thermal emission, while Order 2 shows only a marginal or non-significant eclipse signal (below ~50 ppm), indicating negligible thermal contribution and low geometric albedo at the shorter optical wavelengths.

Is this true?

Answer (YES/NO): NO